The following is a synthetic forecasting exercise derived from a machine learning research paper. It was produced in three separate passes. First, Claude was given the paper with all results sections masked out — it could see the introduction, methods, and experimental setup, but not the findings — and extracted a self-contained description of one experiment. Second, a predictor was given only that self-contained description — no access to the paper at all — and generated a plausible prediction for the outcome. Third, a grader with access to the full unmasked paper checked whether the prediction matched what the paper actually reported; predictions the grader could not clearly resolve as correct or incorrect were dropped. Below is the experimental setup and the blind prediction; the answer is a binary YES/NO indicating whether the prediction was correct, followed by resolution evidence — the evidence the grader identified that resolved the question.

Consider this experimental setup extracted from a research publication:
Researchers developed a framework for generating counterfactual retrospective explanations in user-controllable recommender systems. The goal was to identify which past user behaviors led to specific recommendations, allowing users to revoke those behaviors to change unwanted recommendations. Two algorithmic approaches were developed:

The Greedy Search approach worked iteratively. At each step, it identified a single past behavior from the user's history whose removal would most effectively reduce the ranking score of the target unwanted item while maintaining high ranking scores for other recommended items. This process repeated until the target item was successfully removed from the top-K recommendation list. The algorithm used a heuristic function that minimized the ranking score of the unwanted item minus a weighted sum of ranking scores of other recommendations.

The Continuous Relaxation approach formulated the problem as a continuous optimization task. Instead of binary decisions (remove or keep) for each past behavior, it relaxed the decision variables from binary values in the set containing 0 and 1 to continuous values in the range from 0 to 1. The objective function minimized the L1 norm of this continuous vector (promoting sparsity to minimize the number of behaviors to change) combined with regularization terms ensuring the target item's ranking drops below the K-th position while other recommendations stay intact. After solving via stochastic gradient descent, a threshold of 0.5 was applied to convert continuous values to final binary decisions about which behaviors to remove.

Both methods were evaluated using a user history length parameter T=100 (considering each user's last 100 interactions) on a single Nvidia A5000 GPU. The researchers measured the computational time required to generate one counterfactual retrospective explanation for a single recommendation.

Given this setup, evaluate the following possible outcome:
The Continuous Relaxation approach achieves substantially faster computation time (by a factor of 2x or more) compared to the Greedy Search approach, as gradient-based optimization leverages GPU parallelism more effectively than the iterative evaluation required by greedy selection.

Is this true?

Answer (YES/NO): NO